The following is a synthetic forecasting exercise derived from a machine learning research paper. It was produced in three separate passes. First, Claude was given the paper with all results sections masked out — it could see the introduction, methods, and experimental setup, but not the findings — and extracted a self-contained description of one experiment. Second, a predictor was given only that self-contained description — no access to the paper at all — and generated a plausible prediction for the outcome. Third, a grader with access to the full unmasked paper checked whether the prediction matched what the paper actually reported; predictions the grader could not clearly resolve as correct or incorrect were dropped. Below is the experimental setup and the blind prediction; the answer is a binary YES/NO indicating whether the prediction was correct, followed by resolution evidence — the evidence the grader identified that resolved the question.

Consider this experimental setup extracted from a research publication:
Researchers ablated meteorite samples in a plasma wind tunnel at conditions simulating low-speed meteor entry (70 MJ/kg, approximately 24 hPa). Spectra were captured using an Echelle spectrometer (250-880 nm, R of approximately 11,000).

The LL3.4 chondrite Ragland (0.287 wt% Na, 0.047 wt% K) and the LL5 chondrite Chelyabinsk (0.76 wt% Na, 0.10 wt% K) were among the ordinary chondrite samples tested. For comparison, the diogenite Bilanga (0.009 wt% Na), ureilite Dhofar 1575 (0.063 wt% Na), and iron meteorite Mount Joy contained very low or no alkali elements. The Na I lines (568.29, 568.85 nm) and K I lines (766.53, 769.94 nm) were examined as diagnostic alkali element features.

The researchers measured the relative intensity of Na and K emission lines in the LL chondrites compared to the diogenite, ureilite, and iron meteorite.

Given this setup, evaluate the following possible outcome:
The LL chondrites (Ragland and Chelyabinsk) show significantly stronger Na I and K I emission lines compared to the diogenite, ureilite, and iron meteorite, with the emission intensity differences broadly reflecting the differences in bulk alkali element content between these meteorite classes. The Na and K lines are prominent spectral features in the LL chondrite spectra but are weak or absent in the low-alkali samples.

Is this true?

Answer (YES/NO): YES